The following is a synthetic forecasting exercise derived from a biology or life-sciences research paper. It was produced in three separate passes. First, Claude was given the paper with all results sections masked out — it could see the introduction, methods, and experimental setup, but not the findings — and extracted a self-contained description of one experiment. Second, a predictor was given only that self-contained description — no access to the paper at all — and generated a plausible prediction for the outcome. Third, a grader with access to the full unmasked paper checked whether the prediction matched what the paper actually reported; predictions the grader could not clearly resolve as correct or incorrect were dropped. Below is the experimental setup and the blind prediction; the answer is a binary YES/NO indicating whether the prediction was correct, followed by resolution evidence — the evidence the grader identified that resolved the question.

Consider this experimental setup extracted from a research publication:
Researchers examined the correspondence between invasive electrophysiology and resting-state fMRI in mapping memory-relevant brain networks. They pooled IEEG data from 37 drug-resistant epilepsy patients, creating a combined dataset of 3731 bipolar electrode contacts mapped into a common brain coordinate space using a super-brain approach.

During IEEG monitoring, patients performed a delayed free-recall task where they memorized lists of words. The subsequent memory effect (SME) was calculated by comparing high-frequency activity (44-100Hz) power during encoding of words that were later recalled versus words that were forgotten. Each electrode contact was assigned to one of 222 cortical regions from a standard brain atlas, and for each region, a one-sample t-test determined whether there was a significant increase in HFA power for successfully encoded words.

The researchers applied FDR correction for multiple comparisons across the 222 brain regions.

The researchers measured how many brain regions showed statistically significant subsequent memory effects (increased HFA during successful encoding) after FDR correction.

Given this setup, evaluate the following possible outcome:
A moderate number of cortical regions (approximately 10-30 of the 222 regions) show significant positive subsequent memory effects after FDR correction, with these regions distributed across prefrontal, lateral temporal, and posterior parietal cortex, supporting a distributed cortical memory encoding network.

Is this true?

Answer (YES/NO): YES